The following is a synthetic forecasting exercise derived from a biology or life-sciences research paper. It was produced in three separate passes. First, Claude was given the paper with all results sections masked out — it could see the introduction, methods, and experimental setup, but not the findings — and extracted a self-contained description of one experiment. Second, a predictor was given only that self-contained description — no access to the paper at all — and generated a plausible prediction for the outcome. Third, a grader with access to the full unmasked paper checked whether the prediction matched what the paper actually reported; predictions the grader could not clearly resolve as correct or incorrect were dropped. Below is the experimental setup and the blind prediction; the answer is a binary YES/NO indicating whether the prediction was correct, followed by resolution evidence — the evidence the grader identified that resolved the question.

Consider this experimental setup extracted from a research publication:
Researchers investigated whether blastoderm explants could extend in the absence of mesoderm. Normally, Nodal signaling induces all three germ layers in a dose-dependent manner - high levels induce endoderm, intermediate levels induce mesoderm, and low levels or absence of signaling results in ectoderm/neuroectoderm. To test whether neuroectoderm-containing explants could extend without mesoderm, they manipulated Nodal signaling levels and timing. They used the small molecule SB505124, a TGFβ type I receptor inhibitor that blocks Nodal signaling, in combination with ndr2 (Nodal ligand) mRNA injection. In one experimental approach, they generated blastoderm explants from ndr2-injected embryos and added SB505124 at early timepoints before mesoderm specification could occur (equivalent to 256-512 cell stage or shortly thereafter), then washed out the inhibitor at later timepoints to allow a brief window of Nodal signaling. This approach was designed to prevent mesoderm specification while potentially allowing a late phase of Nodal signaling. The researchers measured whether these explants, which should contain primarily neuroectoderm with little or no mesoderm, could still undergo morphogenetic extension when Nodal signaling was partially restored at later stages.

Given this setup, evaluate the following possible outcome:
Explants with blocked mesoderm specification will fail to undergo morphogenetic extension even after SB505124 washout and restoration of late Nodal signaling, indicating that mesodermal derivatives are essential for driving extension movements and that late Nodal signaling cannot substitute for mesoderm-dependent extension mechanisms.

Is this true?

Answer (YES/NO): NO